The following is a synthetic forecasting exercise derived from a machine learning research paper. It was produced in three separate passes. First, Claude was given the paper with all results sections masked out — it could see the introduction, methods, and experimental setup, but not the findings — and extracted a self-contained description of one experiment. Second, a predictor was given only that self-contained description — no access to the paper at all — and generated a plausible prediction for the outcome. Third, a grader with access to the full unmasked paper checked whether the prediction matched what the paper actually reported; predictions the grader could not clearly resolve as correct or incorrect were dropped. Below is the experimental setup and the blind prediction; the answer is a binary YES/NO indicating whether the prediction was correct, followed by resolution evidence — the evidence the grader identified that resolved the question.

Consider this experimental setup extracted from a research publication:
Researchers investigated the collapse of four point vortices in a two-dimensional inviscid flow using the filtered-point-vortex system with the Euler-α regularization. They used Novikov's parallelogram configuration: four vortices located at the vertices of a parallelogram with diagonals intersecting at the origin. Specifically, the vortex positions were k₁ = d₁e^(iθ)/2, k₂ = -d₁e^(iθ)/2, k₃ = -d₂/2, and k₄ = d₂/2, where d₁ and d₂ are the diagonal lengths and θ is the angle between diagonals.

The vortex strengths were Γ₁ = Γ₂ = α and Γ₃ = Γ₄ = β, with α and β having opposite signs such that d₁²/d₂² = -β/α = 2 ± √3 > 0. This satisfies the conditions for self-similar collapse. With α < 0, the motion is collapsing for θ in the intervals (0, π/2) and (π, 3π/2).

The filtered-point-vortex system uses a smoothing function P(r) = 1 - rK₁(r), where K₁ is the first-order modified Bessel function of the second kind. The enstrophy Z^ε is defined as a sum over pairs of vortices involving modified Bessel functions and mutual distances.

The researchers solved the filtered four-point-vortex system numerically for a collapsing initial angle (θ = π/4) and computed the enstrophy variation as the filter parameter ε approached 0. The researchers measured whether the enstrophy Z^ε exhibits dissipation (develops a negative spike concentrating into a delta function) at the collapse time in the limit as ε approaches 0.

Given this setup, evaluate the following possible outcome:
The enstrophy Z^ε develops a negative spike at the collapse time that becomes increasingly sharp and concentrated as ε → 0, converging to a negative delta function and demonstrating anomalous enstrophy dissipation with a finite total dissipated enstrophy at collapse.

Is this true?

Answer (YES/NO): YES